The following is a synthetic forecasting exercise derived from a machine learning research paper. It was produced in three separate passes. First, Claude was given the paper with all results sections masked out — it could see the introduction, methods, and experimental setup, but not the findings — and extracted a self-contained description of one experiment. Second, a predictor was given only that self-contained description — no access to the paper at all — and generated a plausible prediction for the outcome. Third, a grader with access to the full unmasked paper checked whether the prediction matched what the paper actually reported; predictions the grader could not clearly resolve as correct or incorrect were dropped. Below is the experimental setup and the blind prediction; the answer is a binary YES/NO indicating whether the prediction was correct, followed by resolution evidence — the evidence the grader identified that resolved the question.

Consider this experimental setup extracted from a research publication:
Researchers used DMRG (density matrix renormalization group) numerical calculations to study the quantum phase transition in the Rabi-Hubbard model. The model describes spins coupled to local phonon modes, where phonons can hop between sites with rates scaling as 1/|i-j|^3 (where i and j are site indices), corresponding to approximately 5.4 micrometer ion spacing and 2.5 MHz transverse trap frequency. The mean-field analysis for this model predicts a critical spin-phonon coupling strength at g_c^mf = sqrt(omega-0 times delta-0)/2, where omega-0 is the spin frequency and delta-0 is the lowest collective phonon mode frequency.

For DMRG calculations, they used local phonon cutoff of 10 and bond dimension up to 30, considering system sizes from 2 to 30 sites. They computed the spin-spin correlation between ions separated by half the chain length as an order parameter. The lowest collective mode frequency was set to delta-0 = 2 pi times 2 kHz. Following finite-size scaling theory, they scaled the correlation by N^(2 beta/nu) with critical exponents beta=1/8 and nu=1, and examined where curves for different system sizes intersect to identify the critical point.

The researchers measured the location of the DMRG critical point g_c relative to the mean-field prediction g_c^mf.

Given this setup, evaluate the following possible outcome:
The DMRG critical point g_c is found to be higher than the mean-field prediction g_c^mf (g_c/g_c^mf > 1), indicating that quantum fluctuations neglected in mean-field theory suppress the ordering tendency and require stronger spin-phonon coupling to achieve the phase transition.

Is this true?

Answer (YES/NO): YES